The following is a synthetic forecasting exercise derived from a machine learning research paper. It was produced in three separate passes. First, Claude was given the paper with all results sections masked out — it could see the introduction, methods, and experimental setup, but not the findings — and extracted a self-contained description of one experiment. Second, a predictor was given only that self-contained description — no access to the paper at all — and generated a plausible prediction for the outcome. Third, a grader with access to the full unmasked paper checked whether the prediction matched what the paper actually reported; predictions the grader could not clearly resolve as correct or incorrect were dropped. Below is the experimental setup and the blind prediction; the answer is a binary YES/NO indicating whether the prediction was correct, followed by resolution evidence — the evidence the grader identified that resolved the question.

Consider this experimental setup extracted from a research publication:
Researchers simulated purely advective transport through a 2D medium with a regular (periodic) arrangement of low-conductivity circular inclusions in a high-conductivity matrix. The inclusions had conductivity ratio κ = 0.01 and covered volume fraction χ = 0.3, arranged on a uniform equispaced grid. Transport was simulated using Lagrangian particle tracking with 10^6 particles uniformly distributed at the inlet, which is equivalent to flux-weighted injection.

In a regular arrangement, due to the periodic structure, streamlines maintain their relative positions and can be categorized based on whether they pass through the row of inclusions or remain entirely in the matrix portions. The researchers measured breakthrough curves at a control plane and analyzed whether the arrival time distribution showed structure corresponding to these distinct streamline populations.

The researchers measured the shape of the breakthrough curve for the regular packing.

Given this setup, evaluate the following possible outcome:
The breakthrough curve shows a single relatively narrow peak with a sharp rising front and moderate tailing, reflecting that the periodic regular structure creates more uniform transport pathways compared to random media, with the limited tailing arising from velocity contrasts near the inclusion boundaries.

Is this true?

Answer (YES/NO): NO